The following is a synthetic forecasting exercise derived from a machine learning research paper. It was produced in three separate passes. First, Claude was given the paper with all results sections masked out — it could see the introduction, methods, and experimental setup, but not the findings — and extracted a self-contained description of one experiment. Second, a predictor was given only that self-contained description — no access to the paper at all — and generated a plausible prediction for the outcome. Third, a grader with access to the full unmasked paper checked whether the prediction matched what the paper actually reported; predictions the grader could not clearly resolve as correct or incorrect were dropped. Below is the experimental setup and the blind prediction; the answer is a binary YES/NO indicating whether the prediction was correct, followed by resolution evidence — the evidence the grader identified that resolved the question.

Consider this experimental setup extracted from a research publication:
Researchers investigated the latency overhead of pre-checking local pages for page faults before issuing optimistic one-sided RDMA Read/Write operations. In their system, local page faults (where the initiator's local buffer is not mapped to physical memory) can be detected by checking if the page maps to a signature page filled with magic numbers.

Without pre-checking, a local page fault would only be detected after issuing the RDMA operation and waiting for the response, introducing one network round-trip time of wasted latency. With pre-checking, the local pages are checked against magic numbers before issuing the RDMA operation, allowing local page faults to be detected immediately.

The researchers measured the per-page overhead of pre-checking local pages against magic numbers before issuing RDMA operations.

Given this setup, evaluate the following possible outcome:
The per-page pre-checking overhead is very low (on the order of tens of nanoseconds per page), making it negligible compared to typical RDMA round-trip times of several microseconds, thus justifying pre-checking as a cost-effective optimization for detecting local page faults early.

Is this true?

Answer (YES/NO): YES